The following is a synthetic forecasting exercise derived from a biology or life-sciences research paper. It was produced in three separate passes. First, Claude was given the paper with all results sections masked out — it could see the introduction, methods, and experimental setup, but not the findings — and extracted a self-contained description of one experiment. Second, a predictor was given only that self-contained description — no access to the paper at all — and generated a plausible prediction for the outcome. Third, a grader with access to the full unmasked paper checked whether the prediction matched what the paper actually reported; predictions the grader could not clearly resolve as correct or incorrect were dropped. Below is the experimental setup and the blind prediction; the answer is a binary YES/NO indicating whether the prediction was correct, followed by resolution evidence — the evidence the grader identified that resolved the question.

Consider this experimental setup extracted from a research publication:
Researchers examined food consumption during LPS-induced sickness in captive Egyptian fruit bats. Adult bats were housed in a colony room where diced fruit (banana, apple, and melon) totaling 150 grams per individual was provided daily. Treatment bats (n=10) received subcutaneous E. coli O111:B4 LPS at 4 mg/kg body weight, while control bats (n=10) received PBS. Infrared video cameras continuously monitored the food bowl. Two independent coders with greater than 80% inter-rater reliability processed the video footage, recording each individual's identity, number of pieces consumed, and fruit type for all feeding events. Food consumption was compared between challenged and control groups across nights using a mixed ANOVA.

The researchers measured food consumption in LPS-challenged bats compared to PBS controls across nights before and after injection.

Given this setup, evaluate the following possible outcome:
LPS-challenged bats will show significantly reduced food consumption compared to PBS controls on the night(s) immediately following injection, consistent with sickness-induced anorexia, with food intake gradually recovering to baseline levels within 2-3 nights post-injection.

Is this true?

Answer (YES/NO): NO